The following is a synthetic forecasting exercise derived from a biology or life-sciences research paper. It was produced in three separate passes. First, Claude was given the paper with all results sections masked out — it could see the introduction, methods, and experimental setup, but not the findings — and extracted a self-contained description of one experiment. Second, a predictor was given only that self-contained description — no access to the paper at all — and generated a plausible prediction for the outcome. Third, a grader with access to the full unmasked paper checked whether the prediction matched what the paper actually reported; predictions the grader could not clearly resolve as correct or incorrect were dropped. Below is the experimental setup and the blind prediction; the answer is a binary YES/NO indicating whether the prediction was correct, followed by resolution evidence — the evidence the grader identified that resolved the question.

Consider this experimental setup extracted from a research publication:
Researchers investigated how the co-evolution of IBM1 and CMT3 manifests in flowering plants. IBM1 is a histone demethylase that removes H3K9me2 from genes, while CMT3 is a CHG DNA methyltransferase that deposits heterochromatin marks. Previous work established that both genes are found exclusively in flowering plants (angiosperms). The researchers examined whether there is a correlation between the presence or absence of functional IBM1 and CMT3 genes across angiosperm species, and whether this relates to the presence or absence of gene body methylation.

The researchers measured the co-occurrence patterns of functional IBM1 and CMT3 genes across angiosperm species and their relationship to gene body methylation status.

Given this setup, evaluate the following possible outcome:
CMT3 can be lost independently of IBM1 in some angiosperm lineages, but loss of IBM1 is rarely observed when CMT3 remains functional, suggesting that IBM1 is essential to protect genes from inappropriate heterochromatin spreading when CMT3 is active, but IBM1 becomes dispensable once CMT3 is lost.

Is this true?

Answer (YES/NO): YES